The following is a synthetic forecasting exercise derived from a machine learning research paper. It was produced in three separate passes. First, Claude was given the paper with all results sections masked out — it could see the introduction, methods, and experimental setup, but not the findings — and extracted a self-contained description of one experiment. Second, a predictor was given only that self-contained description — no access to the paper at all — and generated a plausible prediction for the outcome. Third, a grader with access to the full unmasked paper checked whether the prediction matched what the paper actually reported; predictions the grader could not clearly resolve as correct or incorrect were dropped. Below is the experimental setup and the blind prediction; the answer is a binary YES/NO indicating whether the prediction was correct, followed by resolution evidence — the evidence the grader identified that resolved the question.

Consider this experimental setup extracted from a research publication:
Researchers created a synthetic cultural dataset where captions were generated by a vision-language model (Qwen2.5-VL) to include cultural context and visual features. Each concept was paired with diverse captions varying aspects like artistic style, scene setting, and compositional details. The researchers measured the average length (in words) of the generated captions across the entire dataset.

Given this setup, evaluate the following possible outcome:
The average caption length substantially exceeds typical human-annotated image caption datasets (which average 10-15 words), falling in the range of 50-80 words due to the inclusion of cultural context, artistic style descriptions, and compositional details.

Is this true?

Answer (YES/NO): NO